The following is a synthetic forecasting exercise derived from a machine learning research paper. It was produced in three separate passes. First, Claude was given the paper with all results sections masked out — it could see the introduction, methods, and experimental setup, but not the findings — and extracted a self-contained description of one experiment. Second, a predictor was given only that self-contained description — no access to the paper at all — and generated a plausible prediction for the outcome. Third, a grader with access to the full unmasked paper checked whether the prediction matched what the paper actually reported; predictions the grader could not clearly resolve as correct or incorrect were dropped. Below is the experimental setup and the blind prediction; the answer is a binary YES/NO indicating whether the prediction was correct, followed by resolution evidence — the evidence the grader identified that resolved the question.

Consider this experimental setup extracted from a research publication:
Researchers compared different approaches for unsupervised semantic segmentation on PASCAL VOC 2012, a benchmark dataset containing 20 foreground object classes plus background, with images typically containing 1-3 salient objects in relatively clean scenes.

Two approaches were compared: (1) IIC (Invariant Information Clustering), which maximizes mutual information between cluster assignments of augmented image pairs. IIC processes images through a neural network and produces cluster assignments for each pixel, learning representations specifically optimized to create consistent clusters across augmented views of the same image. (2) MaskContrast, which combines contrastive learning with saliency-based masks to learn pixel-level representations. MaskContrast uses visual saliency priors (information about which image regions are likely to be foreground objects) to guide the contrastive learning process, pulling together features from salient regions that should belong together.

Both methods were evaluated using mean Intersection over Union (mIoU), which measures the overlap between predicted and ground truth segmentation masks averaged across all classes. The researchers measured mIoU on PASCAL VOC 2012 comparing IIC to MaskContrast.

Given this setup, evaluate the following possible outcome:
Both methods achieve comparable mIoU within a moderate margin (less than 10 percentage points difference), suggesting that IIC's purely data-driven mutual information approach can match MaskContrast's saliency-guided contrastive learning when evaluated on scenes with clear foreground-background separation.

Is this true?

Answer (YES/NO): NO